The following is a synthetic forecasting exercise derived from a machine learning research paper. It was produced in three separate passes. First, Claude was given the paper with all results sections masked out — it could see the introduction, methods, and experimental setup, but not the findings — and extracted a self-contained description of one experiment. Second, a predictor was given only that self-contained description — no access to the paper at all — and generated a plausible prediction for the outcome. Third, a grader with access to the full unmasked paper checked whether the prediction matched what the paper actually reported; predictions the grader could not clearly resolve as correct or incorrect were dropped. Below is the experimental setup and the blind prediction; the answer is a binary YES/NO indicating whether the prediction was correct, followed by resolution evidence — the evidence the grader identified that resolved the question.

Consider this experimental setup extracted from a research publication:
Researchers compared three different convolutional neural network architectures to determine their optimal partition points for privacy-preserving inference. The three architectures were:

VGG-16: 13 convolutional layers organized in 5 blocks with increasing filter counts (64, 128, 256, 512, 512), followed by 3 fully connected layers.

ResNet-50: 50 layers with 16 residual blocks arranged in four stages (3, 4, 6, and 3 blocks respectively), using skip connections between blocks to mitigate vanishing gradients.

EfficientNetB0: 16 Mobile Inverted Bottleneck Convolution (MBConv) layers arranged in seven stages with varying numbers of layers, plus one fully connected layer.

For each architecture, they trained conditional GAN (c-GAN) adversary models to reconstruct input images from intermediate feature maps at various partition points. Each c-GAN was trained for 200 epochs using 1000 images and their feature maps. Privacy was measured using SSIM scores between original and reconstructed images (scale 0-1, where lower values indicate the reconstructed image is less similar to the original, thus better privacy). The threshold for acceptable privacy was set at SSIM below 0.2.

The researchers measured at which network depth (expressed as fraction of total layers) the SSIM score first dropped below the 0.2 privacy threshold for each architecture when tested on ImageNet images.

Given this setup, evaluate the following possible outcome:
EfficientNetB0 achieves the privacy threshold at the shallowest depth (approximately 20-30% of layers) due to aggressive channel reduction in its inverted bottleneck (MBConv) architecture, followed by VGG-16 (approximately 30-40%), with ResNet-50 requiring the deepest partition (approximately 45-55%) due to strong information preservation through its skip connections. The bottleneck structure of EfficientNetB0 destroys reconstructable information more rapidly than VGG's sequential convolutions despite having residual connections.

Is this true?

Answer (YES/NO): NO